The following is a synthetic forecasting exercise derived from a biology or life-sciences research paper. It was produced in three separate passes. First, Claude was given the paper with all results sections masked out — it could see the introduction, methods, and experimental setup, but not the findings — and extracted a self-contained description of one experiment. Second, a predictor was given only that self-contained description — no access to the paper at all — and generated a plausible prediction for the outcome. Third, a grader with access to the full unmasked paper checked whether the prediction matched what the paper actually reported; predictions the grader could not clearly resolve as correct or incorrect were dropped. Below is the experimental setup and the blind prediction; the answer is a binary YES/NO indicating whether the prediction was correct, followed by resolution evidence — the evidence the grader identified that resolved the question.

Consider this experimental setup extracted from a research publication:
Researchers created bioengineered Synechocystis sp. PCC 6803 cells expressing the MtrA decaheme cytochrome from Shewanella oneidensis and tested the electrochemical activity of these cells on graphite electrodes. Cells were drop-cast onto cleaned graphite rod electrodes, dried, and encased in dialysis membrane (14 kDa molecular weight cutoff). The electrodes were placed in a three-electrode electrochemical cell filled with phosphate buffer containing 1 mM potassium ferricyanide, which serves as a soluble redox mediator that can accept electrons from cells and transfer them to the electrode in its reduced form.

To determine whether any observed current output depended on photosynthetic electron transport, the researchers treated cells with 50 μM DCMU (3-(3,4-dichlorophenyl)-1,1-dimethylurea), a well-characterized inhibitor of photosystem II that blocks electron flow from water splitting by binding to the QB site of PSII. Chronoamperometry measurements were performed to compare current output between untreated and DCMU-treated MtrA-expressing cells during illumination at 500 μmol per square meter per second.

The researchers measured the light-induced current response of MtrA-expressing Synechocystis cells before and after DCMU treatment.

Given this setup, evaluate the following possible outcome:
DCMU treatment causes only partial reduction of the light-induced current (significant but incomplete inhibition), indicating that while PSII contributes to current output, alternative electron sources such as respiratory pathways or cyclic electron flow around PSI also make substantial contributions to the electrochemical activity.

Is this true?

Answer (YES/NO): NO